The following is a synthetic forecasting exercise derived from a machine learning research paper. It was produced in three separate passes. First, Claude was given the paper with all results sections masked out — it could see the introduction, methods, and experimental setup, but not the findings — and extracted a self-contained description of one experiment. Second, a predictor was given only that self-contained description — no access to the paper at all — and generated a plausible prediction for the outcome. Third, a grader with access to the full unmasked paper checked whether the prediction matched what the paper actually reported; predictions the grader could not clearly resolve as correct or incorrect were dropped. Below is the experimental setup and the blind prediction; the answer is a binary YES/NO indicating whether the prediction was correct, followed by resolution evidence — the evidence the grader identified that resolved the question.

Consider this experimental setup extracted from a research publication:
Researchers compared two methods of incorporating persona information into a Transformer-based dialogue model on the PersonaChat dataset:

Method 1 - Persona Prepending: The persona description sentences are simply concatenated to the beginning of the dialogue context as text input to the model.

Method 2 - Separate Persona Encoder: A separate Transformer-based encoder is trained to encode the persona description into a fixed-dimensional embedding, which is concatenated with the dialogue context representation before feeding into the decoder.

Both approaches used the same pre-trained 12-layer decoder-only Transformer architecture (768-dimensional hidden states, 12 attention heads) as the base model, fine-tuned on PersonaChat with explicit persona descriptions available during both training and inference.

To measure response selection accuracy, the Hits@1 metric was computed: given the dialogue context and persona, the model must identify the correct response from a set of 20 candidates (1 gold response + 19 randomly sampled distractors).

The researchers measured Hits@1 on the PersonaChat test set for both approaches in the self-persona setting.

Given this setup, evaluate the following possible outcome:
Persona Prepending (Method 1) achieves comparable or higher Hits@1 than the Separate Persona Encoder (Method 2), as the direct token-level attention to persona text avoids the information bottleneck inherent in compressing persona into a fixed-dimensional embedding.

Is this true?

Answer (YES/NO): NO